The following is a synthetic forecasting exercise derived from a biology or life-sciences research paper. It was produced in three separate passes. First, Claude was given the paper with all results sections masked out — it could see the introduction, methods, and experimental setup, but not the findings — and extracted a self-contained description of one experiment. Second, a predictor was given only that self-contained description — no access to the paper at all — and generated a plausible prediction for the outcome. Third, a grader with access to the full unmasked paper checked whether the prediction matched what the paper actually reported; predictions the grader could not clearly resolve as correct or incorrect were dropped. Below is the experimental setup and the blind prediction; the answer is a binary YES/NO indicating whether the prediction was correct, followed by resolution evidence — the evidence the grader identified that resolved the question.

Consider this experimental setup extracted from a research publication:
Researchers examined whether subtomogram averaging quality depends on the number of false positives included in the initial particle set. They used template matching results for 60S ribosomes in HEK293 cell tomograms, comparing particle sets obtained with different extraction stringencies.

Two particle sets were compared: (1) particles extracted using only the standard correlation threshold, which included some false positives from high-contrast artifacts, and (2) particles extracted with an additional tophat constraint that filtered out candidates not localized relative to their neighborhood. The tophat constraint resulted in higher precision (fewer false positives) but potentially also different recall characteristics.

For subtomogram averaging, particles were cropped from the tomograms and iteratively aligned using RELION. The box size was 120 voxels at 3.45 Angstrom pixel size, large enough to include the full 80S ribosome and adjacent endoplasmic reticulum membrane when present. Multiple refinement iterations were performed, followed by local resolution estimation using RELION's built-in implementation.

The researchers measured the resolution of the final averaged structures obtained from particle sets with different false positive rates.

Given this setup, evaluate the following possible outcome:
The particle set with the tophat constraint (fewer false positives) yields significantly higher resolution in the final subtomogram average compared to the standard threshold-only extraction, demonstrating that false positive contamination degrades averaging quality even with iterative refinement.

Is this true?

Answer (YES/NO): YES